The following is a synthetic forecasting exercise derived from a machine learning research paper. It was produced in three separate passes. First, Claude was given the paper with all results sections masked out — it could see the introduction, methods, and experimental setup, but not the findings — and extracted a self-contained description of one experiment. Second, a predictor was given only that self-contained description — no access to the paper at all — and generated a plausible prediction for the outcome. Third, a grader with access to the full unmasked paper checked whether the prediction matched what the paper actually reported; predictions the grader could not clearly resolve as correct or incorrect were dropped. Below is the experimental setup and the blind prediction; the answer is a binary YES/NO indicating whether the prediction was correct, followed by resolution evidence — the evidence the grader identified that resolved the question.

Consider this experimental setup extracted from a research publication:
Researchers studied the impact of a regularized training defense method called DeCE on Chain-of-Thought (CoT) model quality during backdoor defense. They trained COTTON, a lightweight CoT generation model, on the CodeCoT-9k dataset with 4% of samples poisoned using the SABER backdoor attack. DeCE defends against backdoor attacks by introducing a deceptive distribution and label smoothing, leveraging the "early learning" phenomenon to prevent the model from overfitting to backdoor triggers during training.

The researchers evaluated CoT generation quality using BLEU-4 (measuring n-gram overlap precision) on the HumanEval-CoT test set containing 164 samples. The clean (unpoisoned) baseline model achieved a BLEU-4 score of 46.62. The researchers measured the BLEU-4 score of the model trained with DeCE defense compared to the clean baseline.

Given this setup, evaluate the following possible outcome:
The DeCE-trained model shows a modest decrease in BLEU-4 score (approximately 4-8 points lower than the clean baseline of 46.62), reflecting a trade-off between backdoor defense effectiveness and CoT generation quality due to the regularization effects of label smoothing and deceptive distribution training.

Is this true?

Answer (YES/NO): NO